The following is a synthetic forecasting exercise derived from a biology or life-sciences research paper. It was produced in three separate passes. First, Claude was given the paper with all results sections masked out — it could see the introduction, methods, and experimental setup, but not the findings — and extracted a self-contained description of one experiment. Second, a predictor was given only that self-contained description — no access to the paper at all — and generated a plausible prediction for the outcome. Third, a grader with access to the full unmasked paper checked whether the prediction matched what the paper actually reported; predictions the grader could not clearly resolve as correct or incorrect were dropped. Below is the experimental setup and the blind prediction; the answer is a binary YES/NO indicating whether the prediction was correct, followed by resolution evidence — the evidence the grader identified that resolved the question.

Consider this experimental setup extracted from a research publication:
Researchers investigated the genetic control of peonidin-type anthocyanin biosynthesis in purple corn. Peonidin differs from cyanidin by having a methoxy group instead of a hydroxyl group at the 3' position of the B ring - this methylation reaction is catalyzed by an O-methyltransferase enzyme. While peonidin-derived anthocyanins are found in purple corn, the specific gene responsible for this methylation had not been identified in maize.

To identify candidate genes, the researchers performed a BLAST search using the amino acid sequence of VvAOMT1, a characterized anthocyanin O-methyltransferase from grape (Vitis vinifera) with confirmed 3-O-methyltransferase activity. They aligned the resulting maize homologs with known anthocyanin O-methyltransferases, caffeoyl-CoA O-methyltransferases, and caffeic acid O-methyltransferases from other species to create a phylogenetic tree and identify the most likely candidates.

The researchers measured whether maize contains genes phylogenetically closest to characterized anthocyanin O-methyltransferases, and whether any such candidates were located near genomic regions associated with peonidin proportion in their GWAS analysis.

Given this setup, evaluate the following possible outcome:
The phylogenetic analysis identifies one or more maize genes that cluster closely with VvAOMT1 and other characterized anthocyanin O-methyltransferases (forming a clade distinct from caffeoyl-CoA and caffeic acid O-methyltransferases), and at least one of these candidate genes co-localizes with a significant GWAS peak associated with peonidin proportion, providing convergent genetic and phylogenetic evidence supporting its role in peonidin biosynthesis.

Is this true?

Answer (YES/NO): NO